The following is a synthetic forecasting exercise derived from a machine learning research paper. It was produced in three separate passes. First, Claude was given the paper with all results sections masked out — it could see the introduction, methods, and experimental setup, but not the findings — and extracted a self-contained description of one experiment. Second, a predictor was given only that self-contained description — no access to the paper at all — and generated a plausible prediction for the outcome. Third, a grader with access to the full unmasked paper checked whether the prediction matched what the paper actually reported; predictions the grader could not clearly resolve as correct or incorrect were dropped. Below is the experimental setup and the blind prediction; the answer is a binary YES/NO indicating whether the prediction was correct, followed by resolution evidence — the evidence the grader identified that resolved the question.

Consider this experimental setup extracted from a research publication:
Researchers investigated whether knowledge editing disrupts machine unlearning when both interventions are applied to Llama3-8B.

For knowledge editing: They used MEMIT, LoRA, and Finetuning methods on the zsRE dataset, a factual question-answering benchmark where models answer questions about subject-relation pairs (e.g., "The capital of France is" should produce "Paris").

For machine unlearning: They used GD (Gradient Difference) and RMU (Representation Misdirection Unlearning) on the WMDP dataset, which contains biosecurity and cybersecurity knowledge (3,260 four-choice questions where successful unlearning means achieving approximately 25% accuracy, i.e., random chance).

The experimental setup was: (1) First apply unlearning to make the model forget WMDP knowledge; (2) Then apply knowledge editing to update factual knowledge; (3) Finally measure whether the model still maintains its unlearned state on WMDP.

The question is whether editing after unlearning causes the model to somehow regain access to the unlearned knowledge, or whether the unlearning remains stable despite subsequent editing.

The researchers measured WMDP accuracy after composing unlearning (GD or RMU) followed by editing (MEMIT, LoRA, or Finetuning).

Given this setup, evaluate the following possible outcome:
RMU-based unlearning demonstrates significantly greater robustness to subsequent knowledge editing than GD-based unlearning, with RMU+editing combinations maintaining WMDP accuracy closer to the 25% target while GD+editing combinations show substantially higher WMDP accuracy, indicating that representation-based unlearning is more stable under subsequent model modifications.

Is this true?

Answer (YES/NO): NO